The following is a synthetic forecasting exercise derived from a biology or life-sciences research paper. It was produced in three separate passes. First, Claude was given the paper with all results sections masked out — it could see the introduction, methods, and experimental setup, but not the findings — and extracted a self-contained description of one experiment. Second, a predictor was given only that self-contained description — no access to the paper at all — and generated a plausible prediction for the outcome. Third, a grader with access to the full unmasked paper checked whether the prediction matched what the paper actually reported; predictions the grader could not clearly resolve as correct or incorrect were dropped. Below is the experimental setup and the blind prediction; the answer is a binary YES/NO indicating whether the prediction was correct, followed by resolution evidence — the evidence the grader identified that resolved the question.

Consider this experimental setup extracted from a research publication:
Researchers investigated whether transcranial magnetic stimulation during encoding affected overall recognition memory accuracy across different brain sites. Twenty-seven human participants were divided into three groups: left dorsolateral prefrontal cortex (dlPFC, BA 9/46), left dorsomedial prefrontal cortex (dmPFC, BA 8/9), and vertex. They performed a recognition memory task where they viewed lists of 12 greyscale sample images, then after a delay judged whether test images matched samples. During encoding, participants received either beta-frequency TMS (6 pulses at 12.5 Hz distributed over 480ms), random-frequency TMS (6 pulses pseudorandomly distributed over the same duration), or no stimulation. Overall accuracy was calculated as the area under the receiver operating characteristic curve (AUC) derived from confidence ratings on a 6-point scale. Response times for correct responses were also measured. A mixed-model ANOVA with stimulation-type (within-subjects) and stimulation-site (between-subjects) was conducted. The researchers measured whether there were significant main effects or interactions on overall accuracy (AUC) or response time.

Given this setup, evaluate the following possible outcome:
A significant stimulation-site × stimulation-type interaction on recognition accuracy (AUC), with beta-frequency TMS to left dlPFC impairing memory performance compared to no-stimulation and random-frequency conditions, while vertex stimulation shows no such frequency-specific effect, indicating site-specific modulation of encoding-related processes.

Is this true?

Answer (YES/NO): NO